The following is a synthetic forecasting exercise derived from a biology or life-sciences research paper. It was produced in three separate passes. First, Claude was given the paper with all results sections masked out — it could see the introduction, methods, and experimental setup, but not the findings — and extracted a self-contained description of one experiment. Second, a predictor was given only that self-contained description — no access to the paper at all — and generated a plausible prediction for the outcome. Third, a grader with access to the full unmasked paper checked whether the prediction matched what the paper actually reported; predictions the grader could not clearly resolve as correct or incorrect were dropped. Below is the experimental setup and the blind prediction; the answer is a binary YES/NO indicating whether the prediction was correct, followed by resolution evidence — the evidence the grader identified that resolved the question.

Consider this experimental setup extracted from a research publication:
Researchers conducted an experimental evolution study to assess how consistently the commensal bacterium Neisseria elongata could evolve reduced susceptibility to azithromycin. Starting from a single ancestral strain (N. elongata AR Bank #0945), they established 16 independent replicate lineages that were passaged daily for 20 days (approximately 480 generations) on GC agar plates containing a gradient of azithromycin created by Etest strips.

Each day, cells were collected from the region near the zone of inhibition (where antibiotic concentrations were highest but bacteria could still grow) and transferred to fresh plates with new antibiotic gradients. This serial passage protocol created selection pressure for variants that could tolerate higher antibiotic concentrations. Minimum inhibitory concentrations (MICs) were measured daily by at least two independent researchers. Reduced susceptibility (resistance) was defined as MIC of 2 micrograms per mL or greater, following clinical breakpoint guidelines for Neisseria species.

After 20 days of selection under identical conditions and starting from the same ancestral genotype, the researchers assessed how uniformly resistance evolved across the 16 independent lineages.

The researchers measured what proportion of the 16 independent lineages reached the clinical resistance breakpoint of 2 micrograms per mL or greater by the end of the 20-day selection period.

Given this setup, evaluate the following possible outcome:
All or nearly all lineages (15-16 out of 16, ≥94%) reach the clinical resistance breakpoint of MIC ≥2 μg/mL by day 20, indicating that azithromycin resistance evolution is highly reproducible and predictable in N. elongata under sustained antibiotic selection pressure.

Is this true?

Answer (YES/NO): NO